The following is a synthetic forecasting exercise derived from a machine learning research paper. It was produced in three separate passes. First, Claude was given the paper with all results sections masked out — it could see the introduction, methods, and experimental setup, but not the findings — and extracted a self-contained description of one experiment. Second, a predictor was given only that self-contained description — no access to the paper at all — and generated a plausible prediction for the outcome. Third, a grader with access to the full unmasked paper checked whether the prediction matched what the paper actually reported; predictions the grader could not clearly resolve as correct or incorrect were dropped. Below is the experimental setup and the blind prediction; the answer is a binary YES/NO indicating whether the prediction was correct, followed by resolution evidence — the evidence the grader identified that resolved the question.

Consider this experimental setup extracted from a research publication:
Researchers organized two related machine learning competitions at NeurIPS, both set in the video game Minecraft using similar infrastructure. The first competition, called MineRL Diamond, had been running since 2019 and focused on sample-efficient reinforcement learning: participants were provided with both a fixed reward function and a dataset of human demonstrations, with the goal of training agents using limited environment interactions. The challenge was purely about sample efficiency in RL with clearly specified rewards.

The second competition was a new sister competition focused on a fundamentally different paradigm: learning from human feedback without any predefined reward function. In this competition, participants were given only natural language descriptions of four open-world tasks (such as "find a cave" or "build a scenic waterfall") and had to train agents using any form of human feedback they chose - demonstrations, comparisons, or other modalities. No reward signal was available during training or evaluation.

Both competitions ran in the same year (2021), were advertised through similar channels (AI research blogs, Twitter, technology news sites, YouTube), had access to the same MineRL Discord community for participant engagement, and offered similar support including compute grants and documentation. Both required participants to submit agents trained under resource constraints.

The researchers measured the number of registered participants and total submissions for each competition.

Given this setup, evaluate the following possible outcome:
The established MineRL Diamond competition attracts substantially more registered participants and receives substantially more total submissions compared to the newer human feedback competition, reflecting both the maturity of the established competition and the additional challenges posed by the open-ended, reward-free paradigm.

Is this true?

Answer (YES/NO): YES